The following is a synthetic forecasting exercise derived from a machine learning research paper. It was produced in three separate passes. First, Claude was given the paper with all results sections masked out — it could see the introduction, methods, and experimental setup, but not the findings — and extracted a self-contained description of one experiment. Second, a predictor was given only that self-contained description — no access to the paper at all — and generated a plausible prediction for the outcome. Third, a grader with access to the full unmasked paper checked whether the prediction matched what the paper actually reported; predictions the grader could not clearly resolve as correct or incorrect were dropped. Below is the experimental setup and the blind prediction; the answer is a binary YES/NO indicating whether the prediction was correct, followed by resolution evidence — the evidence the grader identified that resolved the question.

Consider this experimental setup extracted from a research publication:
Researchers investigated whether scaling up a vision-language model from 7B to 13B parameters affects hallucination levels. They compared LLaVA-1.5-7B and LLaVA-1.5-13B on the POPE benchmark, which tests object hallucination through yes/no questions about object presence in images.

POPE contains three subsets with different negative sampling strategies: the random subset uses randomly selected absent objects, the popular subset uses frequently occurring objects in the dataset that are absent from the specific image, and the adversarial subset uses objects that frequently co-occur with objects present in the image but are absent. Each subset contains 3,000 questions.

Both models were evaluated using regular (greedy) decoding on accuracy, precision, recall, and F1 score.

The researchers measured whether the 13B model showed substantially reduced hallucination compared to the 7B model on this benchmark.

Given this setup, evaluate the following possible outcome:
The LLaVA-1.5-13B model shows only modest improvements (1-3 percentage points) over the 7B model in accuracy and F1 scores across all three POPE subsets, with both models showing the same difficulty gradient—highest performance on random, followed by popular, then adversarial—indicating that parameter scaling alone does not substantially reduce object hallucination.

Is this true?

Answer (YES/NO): YES